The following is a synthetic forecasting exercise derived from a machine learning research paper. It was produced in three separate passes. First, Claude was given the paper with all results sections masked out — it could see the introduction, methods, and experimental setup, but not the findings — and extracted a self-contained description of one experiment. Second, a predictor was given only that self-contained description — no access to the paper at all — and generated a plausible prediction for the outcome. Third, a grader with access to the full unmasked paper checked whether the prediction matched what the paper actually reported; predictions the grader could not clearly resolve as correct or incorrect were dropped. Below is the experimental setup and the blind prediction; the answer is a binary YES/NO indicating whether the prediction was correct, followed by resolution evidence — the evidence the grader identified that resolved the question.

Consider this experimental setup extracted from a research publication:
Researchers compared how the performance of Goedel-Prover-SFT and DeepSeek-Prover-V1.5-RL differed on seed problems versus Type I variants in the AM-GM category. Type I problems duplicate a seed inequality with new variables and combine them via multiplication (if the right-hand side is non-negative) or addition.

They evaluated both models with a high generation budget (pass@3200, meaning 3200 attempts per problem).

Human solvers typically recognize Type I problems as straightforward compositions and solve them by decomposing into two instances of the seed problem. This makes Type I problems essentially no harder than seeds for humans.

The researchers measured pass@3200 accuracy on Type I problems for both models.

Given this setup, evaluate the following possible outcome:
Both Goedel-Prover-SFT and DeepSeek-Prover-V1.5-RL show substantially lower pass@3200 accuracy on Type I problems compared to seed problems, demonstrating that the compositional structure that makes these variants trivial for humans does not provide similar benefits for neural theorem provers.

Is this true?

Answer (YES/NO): YES